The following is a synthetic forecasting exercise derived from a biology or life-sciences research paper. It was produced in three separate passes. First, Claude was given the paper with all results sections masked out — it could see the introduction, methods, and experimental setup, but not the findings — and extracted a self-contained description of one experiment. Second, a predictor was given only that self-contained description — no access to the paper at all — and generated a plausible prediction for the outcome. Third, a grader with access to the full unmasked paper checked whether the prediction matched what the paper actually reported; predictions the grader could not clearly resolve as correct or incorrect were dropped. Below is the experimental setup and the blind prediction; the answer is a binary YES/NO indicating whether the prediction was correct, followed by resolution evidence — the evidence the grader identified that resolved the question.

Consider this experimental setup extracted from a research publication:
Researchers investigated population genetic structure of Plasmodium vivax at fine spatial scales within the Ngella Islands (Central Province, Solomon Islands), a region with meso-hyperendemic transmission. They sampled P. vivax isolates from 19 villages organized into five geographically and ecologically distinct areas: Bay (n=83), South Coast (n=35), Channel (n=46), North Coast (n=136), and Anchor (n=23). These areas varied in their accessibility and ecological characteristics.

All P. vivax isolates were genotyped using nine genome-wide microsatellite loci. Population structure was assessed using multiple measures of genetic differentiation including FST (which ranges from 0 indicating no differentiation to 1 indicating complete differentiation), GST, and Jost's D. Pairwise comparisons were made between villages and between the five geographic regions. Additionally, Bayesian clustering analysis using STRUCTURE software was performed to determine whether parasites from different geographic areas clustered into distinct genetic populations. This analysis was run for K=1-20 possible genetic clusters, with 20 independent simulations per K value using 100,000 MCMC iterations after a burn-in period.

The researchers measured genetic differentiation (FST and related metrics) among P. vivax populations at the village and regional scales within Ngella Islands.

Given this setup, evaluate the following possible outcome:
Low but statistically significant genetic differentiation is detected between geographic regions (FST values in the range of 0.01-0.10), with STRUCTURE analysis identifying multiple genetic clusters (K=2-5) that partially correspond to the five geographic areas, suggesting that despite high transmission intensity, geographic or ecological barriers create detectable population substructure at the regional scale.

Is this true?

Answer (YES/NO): YES